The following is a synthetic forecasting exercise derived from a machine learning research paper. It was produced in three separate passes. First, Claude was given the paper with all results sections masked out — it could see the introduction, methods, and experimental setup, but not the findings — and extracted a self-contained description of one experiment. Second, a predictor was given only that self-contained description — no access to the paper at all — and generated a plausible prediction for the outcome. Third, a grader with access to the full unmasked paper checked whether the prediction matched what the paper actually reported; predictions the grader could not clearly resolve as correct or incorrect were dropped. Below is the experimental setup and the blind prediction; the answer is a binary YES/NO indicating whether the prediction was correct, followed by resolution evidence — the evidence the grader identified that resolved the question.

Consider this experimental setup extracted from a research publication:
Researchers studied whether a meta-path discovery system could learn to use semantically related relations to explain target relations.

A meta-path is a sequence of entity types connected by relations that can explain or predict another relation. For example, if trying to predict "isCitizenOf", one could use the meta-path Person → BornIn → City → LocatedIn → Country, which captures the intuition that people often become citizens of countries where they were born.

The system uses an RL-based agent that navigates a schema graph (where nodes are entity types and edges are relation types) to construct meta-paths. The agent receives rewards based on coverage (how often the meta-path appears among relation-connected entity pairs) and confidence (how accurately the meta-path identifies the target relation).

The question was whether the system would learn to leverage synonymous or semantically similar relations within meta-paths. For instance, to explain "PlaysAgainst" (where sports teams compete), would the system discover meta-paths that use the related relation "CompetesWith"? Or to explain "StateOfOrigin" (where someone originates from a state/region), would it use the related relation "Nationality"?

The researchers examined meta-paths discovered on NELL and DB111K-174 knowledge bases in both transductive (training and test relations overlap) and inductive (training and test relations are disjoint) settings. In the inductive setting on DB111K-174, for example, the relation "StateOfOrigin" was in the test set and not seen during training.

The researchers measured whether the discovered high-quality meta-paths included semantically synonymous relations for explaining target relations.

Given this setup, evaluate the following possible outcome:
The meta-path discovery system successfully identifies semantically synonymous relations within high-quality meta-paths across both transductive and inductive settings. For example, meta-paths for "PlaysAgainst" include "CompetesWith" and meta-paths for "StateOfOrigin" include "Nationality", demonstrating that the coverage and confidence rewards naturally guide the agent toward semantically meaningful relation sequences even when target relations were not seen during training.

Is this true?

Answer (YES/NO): YES